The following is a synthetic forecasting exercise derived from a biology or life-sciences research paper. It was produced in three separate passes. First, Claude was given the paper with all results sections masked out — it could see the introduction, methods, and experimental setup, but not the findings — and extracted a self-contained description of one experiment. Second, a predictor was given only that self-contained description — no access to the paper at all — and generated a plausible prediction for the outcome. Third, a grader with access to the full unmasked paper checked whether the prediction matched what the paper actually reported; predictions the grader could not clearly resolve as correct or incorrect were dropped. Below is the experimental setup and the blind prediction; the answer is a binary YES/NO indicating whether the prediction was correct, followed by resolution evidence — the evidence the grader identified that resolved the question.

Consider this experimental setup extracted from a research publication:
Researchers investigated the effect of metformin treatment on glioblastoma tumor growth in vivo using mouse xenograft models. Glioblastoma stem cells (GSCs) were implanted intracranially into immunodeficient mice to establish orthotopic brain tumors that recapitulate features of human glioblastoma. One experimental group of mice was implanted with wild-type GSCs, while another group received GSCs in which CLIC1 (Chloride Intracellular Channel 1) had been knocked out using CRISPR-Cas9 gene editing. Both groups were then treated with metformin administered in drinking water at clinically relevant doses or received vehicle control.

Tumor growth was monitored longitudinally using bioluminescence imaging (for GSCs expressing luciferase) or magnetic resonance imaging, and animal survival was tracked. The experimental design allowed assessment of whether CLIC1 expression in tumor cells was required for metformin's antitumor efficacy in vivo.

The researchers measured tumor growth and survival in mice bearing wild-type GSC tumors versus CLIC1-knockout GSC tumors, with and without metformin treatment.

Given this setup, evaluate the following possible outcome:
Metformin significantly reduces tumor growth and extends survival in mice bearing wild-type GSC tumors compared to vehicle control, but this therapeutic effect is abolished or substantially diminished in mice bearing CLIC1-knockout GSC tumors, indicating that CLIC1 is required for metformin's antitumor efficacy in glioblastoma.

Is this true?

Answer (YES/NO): YES